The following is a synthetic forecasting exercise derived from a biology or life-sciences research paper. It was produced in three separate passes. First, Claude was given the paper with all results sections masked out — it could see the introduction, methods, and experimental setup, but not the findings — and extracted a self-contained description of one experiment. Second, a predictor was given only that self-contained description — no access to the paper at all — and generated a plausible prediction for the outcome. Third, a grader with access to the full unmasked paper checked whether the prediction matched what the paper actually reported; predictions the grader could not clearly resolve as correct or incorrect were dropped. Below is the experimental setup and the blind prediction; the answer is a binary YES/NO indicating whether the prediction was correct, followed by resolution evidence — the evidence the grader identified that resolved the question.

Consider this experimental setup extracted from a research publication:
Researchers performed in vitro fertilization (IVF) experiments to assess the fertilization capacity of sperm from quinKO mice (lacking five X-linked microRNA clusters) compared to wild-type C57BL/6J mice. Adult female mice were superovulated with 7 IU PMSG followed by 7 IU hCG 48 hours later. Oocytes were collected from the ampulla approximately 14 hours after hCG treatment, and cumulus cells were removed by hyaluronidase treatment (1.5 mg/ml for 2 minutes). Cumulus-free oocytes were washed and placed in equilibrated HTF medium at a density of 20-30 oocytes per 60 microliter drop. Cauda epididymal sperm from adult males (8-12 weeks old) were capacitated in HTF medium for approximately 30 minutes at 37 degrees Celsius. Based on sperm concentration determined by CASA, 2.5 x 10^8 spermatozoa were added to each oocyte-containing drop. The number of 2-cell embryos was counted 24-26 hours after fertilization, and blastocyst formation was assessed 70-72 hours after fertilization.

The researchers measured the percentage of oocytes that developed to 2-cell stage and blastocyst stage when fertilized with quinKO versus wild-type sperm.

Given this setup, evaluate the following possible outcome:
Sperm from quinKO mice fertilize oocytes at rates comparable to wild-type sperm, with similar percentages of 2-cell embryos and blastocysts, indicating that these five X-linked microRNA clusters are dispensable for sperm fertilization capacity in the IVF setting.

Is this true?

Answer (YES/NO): NO